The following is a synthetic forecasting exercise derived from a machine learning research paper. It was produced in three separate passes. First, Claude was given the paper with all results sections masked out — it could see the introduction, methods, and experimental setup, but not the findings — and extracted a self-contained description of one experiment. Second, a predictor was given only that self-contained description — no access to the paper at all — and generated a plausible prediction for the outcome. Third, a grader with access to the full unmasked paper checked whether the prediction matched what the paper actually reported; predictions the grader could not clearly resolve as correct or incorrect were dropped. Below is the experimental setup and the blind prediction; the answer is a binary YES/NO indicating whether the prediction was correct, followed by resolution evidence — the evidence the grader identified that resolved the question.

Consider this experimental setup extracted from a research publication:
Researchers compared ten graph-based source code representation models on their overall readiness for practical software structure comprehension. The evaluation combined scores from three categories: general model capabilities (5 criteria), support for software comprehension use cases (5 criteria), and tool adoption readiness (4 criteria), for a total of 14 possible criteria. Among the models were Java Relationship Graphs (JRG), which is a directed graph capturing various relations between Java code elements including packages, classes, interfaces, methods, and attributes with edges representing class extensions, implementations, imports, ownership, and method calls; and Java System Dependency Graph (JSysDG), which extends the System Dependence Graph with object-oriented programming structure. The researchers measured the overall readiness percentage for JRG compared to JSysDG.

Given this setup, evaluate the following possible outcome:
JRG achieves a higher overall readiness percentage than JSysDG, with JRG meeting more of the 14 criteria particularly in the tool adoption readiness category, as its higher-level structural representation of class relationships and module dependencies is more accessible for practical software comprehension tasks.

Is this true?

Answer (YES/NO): NO